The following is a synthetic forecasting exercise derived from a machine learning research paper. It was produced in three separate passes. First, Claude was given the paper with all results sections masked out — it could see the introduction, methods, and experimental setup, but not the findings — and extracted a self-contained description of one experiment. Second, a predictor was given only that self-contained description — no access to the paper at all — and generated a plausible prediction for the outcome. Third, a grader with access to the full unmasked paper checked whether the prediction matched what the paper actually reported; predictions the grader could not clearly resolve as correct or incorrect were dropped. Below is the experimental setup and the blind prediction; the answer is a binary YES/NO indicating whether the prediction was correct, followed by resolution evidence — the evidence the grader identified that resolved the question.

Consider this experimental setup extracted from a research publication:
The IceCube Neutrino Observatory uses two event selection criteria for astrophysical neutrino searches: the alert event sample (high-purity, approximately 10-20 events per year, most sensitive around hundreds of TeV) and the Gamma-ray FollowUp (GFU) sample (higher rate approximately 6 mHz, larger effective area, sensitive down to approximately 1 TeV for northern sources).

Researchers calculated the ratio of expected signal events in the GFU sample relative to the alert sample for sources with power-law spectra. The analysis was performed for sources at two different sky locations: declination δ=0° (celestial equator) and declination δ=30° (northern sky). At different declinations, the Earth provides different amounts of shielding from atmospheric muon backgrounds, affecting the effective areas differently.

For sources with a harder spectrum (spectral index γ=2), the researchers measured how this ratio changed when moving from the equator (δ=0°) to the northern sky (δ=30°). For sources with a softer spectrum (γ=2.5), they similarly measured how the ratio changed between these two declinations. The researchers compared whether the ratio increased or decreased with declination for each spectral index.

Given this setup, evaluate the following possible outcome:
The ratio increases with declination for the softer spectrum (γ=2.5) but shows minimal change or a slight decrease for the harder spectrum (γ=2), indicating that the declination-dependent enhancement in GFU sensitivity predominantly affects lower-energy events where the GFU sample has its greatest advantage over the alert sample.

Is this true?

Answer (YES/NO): NO